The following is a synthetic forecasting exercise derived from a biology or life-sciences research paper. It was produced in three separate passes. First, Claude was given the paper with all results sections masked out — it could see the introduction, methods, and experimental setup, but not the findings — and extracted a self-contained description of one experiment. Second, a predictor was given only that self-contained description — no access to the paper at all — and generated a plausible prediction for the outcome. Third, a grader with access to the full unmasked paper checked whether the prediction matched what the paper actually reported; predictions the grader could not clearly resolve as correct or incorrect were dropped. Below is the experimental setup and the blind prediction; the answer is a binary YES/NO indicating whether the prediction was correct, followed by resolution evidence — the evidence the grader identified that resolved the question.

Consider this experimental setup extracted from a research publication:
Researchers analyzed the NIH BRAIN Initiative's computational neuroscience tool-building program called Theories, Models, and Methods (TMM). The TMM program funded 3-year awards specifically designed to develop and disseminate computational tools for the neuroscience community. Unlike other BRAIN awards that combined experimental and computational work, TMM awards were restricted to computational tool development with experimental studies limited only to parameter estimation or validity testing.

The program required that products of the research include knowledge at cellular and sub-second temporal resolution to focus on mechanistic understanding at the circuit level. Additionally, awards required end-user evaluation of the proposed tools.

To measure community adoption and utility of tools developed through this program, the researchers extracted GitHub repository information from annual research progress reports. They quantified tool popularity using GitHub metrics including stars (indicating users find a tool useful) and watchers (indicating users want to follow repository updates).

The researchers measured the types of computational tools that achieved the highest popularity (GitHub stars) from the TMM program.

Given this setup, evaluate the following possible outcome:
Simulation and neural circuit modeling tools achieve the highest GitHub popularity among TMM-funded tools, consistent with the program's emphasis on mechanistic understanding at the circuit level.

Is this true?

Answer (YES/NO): NO